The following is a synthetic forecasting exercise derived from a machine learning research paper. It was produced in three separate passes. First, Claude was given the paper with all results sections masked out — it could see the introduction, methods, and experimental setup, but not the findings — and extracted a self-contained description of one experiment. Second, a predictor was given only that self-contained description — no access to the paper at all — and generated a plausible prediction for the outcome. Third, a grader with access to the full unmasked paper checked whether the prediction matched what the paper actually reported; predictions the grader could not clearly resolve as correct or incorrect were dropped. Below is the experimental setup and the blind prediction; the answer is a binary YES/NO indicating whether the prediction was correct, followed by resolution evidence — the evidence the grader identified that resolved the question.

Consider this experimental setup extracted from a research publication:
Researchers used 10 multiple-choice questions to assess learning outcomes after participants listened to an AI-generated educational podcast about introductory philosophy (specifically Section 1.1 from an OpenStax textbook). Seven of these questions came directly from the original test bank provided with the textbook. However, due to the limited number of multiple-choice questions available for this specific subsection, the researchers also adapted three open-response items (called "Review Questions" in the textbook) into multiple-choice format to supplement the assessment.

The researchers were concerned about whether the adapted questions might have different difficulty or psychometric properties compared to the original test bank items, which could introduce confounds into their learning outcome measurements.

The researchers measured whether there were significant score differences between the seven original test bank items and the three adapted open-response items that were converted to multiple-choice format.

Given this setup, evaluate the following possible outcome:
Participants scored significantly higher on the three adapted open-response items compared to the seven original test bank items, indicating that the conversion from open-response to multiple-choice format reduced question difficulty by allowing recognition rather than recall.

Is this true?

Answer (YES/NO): NO